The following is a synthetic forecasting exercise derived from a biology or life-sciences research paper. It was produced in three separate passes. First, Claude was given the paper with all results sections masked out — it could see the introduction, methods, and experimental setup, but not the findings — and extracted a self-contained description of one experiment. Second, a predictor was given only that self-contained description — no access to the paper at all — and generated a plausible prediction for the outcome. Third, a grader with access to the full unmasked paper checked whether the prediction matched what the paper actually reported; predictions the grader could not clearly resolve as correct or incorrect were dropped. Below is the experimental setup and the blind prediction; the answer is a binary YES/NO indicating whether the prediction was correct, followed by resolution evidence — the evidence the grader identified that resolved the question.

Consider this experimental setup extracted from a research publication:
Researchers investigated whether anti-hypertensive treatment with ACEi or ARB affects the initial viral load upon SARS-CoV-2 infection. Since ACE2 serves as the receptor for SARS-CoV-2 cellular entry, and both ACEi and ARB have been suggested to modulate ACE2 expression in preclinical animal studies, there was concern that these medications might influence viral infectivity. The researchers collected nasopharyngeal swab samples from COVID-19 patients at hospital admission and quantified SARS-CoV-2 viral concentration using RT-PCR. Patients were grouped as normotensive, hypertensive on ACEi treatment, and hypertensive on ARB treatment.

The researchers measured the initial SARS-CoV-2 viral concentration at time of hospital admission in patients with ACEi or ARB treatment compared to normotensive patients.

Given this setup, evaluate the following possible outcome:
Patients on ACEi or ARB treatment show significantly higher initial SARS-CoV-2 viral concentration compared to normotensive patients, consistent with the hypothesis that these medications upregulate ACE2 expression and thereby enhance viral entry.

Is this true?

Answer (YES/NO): NO